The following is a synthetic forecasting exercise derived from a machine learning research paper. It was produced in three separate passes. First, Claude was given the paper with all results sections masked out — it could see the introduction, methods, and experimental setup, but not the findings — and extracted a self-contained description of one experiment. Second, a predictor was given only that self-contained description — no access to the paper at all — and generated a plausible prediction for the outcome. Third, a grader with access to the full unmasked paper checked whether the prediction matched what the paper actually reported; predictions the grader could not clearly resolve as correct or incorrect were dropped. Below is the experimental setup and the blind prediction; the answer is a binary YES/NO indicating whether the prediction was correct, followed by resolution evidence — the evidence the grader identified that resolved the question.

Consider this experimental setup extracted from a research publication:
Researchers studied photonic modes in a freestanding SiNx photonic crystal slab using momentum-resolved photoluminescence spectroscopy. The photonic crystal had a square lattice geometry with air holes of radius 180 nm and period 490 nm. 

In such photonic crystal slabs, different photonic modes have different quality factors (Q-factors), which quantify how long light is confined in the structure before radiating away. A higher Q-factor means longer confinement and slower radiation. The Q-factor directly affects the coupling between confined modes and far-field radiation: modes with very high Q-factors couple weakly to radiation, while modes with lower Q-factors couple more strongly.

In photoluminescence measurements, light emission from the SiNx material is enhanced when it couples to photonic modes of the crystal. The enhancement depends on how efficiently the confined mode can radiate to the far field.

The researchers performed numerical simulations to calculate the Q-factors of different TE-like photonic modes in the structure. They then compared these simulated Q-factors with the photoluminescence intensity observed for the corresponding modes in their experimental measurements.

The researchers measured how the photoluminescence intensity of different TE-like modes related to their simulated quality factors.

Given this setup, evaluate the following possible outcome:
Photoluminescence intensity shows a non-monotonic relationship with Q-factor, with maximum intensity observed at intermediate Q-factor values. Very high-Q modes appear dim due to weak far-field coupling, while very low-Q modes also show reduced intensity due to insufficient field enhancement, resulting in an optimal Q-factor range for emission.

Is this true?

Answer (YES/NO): NO